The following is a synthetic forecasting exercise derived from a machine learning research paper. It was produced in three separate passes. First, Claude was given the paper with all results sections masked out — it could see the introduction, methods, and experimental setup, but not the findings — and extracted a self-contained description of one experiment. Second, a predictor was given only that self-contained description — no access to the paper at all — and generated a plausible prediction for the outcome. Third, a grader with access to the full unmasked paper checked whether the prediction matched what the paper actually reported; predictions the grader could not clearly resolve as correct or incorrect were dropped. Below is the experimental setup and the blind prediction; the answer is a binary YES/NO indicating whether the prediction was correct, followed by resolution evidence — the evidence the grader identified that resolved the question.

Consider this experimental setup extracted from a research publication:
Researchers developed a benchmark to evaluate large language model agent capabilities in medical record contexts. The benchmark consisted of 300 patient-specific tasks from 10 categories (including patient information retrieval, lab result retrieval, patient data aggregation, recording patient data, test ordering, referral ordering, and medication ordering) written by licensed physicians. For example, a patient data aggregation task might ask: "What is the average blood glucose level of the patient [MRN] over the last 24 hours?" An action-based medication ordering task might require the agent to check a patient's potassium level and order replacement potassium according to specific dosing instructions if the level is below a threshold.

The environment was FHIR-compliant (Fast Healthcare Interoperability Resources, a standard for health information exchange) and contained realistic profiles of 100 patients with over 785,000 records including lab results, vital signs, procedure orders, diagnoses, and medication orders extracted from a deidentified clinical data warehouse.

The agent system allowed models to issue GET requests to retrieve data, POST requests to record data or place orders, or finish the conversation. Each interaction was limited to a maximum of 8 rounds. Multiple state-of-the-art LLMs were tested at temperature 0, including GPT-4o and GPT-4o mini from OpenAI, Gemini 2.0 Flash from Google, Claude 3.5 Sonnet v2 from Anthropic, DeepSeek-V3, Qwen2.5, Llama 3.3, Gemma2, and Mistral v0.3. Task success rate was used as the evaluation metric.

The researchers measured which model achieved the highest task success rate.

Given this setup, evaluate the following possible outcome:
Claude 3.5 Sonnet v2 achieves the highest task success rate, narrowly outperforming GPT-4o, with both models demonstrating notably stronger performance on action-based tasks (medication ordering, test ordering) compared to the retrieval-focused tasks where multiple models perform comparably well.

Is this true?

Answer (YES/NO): NO